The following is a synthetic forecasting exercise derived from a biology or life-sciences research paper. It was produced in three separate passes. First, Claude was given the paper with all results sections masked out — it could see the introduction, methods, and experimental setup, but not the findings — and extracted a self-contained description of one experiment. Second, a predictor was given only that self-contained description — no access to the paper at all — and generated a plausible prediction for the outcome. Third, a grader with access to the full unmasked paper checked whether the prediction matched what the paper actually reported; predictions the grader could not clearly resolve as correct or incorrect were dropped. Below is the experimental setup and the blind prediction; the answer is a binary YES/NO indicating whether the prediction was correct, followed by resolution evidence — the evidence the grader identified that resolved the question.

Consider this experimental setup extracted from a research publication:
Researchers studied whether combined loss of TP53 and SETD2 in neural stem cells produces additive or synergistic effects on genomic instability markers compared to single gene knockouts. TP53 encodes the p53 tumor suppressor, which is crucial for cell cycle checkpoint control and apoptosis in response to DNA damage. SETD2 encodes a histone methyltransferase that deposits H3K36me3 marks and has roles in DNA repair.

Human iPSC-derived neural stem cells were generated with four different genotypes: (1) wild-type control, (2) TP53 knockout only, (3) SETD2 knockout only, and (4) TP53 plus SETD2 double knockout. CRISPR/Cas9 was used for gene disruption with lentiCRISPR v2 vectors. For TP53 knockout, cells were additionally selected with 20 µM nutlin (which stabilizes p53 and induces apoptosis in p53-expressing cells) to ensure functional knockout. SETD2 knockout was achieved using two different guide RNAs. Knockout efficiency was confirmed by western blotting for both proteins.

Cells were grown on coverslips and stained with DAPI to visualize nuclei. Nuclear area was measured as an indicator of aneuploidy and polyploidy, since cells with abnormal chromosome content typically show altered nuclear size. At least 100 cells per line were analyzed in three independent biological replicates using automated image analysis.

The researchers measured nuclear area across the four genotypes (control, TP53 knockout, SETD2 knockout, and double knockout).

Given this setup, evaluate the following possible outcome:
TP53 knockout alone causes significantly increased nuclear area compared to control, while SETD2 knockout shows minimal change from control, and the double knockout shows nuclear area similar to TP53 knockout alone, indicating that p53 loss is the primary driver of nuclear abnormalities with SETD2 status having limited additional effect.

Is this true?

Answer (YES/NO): NO